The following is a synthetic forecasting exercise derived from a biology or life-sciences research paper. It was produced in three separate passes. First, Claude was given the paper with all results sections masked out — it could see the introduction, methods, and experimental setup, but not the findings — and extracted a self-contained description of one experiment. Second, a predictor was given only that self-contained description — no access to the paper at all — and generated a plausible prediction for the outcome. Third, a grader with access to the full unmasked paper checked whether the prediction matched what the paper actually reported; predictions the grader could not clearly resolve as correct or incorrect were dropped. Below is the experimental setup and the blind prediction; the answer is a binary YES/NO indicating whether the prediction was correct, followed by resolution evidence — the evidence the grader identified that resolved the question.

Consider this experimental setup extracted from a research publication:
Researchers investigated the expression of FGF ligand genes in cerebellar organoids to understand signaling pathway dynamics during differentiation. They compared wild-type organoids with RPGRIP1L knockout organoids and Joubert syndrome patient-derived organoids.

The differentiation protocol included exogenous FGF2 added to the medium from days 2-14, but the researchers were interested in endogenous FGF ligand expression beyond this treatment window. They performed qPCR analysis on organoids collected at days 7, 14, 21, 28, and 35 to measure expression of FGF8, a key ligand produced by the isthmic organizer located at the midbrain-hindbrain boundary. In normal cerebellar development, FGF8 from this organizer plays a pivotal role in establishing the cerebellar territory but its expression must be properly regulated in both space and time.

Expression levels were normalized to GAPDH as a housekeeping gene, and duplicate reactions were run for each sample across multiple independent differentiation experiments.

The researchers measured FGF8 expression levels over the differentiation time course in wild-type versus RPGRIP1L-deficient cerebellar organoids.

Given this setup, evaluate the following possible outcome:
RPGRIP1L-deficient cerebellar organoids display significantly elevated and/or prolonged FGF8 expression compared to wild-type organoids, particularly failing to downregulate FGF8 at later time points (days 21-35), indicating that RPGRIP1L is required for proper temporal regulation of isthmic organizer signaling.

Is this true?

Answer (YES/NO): YES